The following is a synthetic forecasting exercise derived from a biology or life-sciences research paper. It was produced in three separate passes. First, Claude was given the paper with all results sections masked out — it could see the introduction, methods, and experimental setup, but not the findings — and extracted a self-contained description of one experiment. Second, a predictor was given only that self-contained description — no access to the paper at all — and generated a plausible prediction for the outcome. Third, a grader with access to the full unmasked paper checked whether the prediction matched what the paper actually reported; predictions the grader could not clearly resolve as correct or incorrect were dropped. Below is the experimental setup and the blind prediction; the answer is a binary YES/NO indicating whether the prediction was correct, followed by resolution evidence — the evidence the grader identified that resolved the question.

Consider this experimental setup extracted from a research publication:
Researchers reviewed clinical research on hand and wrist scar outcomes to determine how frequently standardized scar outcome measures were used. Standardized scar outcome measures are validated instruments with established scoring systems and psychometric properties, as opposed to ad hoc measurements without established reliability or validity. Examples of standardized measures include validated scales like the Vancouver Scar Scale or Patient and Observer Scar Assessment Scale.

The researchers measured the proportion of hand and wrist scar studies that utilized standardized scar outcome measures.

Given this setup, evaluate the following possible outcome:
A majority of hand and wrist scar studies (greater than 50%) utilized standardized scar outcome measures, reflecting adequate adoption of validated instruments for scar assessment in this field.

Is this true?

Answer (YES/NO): NO